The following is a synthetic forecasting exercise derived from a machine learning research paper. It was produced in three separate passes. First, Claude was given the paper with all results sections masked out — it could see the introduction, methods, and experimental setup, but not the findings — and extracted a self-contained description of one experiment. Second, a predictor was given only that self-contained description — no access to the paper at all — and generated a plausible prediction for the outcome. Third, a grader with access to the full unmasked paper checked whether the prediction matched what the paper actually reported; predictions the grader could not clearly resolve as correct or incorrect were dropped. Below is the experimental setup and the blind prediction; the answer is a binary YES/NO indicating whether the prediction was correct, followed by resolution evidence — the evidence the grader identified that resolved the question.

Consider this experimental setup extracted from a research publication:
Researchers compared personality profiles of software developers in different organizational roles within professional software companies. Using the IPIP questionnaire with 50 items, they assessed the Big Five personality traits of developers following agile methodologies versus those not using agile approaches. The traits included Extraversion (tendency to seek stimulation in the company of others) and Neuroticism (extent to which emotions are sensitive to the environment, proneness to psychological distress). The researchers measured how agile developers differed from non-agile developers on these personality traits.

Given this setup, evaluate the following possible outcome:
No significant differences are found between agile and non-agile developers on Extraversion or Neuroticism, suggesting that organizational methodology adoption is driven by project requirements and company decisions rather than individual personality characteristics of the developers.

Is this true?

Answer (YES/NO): NO